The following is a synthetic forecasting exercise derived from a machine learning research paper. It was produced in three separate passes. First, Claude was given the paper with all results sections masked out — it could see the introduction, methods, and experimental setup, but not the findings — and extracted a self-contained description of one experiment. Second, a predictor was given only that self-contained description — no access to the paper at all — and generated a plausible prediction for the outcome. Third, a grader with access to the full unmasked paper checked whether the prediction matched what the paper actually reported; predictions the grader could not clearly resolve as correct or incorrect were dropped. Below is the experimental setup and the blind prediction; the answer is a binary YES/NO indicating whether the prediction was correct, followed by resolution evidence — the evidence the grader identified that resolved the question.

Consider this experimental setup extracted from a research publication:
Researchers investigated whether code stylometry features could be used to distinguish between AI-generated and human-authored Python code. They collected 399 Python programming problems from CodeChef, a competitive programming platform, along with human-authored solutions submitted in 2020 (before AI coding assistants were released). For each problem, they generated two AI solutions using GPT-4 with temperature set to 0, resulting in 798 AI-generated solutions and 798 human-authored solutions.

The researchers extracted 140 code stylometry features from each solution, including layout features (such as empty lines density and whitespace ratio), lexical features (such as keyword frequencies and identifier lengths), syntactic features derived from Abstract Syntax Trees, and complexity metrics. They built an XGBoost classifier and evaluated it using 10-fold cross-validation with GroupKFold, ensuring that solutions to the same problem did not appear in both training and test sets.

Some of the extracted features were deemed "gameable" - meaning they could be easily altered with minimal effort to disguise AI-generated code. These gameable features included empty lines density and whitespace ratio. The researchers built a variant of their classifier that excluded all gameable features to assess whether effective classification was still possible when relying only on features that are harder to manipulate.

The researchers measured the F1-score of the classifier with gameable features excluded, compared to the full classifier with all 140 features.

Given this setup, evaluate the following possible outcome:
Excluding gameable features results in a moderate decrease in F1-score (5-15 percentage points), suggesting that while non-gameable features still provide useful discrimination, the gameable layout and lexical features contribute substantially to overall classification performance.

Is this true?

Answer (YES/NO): NO